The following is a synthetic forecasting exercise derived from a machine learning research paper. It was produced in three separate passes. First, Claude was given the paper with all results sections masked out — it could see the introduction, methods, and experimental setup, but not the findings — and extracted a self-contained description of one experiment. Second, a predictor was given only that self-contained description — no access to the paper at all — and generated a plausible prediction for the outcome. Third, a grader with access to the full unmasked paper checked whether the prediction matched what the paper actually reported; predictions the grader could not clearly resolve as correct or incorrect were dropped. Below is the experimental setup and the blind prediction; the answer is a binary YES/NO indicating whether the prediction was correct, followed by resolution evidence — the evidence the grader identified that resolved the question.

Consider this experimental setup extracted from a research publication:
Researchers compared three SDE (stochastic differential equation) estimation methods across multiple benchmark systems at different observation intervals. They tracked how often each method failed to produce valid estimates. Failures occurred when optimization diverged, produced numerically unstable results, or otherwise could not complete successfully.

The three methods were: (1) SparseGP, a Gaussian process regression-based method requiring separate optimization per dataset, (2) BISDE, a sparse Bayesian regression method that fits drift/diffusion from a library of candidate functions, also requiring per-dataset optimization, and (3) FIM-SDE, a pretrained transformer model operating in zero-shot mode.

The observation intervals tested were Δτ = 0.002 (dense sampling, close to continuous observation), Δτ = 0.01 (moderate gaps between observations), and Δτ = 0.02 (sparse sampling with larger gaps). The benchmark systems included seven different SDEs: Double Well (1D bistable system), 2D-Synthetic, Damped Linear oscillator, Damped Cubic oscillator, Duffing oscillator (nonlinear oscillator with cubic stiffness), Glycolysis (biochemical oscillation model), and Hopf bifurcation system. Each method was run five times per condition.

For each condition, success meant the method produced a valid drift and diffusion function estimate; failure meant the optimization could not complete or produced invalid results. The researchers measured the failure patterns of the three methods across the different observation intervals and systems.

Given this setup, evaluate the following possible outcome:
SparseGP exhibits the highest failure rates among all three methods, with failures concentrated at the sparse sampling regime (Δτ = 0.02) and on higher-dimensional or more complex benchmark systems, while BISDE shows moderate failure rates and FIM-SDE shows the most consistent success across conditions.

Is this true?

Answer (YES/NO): NO